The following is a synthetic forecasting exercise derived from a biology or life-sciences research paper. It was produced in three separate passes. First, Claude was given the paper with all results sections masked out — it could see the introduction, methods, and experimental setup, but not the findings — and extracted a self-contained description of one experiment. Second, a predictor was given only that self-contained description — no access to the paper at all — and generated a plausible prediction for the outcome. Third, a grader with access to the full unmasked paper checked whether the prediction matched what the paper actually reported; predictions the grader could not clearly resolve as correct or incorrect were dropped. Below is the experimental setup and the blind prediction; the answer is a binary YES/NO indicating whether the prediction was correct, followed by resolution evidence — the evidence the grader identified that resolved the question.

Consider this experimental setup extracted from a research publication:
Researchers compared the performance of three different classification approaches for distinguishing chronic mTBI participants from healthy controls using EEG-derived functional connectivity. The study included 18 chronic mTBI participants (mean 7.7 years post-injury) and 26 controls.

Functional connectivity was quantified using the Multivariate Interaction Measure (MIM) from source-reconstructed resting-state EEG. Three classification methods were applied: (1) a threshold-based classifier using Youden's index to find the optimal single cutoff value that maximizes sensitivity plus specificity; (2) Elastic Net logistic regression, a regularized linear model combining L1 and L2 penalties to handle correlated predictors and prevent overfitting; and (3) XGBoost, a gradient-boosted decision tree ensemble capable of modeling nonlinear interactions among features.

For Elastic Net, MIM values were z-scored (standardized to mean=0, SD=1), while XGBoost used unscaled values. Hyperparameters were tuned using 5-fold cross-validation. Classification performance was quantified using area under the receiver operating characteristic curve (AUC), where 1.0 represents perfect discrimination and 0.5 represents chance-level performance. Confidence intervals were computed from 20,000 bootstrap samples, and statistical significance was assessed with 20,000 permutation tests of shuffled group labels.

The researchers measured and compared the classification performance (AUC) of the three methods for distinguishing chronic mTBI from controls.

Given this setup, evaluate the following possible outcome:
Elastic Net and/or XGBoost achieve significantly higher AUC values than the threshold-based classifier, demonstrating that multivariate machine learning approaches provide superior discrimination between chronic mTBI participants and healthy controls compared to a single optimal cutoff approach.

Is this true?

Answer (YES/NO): NO